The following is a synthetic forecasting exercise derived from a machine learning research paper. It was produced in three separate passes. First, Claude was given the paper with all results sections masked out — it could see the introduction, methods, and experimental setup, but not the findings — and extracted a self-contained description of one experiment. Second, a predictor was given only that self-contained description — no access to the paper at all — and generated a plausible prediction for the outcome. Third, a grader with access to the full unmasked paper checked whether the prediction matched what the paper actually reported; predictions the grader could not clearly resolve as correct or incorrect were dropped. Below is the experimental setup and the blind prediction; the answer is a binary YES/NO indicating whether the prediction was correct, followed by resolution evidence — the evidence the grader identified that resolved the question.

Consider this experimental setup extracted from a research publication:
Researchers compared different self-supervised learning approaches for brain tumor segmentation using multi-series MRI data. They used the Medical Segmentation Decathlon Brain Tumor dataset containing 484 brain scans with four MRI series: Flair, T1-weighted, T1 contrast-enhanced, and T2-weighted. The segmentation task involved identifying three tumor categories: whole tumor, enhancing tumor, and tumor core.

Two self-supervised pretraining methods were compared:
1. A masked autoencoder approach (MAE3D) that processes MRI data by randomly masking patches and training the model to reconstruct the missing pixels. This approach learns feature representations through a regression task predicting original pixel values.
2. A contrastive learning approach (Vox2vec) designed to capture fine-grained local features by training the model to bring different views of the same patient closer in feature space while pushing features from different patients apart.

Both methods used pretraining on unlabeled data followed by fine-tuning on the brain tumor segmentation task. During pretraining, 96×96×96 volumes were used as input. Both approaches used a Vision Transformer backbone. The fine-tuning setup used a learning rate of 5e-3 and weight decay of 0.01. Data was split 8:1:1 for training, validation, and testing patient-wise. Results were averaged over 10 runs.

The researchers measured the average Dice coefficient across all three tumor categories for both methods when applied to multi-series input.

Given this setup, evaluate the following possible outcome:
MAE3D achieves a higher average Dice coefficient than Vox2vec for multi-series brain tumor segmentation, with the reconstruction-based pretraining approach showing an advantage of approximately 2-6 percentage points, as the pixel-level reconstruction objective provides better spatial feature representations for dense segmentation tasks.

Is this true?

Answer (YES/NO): NO